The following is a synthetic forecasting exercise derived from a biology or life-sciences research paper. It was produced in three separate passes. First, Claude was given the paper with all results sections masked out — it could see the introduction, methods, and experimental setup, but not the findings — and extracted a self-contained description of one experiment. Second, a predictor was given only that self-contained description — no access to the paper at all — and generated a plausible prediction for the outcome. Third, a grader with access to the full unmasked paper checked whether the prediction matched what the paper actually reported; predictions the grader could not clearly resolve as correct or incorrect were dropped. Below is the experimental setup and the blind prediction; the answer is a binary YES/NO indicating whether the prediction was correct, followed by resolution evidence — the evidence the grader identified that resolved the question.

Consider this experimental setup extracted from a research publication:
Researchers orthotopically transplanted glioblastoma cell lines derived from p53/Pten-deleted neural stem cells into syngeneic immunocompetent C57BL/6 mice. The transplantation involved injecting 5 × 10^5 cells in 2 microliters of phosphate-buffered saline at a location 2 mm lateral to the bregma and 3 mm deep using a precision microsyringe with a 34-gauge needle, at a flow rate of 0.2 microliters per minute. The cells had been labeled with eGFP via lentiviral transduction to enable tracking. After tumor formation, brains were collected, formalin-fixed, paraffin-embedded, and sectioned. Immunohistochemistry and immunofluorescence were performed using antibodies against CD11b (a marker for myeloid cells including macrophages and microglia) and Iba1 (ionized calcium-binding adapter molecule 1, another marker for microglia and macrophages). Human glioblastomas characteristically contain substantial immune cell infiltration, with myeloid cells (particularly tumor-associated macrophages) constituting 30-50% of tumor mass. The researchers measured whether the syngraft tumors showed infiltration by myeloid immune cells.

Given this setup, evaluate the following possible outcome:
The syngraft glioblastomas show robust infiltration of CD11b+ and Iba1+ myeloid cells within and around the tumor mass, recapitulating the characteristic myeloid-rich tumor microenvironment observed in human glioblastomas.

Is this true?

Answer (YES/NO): YES